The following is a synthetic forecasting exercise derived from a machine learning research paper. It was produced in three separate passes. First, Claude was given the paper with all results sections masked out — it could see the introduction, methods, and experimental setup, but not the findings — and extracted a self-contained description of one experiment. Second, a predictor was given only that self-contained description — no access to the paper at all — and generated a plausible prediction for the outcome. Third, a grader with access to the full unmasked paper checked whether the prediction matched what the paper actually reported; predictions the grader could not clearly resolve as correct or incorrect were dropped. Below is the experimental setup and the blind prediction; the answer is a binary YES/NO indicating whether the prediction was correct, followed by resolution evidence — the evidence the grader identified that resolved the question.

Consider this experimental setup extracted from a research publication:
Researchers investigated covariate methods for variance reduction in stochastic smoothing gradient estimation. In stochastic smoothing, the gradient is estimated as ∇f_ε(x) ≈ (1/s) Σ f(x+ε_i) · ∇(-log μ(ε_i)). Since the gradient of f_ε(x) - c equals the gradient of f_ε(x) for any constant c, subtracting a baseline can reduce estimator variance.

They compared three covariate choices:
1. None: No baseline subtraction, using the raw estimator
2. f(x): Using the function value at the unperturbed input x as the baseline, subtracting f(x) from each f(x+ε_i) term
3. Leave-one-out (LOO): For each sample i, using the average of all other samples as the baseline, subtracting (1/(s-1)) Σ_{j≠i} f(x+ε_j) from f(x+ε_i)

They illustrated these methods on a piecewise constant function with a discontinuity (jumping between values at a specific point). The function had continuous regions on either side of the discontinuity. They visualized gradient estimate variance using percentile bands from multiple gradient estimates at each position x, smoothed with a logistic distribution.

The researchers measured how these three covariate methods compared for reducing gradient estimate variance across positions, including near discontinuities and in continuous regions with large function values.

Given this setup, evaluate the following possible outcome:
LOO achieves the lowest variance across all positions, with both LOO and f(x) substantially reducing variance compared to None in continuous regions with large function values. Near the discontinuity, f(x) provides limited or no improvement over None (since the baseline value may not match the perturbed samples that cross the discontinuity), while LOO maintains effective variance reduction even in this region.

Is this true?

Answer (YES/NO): NO